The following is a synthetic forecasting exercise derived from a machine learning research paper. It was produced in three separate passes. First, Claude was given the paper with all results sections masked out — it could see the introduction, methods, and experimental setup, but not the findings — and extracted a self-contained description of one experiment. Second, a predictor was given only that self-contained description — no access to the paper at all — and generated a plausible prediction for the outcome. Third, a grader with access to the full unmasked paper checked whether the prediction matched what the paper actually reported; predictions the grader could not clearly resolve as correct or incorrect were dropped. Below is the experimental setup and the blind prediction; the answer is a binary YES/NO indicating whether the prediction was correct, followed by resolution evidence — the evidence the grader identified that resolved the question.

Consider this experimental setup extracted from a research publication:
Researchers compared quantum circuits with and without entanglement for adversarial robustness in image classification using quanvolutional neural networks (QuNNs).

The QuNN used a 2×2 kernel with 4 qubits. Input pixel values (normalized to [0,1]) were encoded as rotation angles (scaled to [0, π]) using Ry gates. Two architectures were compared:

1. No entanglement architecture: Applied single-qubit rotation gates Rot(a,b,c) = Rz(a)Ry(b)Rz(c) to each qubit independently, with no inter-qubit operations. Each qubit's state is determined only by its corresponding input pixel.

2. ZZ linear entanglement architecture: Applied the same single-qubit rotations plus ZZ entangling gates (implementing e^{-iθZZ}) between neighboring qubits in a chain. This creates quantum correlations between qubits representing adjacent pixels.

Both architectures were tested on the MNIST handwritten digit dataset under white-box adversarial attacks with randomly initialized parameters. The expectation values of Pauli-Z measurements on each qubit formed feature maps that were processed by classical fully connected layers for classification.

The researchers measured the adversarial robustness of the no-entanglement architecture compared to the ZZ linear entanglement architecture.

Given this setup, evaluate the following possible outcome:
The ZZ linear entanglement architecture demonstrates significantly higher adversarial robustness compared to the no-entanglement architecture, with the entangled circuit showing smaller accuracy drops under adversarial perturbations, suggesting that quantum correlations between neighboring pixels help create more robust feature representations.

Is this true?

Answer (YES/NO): NO